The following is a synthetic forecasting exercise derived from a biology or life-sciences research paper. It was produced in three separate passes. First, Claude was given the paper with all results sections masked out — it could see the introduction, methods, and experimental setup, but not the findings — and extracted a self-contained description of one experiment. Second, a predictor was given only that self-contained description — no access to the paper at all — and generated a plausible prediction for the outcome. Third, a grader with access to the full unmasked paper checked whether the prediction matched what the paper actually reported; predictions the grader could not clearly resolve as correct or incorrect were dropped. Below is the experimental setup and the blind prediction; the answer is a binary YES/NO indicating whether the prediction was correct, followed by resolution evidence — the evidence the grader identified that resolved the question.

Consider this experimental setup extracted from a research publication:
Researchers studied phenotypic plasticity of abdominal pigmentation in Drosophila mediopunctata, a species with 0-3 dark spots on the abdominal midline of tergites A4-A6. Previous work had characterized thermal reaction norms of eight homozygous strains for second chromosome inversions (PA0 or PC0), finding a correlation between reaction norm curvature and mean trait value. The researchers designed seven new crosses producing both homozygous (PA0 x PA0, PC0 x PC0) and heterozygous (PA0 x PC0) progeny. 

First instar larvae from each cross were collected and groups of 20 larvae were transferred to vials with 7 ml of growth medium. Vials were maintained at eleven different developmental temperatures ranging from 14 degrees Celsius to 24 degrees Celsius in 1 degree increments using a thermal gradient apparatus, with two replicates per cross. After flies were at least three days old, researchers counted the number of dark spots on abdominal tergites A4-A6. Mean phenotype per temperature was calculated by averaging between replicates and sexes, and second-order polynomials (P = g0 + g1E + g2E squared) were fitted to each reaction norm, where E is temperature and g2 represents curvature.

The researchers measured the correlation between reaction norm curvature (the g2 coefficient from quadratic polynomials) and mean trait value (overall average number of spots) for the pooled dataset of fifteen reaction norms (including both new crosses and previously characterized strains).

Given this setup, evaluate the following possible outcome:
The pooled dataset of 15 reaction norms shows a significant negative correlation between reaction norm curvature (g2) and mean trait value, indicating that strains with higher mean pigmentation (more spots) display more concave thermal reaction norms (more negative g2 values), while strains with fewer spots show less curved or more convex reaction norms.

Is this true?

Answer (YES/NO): YES